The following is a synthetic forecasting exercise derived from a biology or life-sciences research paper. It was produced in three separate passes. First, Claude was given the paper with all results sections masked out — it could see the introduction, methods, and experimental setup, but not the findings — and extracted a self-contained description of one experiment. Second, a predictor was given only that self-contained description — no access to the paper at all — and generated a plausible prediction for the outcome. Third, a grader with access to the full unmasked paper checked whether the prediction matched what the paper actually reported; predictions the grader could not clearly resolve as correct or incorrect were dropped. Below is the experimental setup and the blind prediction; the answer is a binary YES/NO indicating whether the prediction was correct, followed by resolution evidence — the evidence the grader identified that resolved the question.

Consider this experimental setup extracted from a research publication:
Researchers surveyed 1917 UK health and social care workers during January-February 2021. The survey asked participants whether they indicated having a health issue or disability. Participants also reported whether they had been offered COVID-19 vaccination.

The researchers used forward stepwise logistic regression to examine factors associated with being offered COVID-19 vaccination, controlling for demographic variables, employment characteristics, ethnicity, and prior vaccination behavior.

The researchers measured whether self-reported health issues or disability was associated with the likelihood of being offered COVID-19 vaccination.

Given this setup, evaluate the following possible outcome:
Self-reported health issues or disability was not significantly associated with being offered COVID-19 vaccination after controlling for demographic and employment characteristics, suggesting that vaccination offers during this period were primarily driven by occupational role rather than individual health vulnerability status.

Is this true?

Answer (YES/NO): NO